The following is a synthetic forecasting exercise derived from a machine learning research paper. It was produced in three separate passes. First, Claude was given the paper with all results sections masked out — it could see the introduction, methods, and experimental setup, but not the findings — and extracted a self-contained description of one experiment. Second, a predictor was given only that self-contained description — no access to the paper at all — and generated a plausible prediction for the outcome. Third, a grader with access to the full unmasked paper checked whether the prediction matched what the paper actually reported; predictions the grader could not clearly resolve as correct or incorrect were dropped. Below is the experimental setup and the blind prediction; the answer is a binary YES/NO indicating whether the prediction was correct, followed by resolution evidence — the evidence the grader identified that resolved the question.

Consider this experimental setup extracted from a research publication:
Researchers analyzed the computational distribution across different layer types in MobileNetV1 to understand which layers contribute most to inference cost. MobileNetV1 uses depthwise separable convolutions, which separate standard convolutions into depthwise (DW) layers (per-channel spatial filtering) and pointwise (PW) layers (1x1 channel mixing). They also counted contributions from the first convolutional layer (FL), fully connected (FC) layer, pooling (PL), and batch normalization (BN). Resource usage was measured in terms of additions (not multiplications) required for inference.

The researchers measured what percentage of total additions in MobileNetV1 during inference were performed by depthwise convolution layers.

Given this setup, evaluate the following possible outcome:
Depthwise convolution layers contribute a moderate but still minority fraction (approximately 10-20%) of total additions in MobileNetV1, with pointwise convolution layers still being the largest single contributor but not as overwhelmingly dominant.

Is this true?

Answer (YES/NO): NO